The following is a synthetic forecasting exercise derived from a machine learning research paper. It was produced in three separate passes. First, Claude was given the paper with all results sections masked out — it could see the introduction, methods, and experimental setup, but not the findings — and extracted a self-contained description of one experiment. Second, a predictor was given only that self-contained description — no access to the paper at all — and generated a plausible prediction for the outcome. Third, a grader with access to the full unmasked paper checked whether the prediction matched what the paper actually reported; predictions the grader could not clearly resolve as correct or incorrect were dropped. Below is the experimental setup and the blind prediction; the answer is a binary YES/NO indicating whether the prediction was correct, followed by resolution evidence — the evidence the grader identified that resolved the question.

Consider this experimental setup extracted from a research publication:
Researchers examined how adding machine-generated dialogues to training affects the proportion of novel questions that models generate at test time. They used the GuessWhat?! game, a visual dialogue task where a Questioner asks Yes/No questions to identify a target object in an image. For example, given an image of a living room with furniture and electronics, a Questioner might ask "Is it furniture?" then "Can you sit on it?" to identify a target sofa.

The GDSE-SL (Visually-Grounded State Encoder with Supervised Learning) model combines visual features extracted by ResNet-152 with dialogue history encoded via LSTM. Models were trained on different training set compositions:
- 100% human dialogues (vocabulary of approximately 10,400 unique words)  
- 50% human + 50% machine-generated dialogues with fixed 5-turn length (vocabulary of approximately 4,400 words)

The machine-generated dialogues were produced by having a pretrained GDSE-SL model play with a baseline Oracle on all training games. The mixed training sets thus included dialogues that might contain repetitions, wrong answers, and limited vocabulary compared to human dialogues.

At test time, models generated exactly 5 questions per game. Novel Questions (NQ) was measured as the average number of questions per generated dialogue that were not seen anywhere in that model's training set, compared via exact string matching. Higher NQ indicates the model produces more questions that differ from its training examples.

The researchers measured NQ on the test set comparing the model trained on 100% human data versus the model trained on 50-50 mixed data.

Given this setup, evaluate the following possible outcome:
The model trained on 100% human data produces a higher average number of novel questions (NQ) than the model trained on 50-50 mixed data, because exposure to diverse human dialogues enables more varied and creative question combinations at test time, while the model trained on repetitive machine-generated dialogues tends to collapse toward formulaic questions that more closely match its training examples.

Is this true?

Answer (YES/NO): YES